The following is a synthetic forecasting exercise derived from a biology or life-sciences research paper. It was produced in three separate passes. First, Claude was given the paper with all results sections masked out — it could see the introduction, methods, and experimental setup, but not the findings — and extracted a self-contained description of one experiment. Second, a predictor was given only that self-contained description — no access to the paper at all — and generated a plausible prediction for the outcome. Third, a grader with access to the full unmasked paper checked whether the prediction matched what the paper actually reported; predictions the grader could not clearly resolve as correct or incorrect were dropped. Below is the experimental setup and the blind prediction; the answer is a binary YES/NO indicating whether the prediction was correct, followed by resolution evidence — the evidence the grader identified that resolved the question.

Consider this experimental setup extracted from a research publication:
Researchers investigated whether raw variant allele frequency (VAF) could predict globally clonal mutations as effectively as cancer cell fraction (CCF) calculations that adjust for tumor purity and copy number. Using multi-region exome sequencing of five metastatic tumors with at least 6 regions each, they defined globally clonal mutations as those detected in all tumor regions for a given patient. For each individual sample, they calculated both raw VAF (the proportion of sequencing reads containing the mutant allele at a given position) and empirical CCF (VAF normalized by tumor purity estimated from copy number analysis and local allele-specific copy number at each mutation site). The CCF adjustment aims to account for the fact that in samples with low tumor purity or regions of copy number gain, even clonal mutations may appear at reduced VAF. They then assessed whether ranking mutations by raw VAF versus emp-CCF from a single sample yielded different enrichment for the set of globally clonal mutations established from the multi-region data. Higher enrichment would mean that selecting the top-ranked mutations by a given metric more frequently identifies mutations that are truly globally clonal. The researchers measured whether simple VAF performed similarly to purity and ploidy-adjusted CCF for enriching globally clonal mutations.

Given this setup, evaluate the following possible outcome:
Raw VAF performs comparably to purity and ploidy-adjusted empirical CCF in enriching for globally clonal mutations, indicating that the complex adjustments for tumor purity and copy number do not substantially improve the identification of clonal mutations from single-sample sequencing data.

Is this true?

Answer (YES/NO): YES